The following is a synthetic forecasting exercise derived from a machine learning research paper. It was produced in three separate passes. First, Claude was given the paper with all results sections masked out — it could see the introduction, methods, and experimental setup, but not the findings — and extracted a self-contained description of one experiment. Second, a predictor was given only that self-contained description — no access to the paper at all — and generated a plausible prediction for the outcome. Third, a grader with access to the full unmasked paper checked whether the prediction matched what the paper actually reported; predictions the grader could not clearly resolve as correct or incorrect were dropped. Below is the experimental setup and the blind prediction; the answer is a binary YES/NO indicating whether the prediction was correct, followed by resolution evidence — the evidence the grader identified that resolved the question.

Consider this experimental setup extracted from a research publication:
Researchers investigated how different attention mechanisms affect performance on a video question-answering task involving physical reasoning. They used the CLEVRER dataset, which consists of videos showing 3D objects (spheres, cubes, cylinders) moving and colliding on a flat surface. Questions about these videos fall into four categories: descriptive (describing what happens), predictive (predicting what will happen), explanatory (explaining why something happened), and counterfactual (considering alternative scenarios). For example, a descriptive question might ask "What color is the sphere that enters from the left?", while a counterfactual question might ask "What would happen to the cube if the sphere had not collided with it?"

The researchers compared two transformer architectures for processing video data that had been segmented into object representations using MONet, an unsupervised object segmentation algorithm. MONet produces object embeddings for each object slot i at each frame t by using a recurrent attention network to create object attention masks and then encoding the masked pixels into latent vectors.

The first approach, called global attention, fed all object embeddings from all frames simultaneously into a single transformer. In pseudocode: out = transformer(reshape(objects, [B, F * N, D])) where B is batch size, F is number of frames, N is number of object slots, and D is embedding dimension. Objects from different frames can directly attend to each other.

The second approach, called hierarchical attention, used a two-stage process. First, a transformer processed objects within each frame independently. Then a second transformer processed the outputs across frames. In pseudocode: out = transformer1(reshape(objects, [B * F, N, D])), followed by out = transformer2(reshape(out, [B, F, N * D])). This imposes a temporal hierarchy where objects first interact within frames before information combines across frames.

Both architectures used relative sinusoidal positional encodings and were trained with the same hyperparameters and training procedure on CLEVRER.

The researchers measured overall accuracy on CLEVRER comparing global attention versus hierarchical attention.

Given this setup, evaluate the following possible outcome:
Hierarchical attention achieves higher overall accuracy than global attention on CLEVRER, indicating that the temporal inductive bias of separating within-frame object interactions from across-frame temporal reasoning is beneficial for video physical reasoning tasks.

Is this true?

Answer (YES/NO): NO